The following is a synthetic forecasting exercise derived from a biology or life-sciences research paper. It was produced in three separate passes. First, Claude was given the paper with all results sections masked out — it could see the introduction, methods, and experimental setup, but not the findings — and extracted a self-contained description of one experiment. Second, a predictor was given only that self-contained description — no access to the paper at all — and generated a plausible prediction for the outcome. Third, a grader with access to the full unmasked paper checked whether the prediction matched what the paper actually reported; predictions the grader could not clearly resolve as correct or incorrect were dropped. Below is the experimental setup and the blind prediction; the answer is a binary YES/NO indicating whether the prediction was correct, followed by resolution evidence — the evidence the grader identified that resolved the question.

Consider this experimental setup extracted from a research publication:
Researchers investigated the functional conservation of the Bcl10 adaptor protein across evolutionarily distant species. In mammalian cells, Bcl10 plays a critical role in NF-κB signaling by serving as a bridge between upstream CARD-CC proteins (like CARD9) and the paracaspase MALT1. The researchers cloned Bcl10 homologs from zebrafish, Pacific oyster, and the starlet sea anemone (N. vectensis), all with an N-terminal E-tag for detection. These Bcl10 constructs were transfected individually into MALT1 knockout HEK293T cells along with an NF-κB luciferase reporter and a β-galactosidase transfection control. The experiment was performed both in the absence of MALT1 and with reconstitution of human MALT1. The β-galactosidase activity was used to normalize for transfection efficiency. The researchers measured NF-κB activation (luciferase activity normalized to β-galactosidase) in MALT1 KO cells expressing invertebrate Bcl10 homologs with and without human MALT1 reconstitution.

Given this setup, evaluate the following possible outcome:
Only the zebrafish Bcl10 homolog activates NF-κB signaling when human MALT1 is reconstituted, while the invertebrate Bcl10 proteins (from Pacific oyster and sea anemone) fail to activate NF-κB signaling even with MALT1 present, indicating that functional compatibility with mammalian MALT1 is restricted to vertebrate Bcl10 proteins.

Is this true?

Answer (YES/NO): NO